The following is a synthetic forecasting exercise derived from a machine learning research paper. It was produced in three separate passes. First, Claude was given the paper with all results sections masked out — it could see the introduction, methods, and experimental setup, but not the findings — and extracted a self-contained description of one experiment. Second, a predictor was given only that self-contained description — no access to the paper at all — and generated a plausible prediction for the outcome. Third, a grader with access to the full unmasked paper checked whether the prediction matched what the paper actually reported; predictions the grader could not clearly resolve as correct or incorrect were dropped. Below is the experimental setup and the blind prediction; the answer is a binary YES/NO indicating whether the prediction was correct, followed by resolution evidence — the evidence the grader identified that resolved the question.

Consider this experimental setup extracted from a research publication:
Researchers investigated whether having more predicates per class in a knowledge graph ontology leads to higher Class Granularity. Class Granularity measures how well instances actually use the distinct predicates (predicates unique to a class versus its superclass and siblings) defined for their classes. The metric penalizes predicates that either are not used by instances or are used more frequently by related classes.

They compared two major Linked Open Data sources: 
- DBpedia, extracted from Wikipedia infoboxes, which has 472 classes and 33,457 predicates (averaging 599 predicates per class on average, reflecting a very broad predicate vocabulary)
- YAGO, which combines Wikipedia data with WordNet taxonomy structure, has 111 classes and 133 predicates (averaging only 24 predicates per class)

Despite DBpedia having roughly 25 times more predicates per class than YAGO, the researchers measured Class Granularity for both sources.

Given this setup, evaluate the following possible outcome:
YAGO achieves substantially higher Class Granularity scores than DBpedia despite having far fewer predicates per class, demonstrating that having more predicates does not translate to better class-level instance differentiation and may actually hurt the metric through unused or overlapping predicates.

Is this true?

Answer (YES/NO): YES